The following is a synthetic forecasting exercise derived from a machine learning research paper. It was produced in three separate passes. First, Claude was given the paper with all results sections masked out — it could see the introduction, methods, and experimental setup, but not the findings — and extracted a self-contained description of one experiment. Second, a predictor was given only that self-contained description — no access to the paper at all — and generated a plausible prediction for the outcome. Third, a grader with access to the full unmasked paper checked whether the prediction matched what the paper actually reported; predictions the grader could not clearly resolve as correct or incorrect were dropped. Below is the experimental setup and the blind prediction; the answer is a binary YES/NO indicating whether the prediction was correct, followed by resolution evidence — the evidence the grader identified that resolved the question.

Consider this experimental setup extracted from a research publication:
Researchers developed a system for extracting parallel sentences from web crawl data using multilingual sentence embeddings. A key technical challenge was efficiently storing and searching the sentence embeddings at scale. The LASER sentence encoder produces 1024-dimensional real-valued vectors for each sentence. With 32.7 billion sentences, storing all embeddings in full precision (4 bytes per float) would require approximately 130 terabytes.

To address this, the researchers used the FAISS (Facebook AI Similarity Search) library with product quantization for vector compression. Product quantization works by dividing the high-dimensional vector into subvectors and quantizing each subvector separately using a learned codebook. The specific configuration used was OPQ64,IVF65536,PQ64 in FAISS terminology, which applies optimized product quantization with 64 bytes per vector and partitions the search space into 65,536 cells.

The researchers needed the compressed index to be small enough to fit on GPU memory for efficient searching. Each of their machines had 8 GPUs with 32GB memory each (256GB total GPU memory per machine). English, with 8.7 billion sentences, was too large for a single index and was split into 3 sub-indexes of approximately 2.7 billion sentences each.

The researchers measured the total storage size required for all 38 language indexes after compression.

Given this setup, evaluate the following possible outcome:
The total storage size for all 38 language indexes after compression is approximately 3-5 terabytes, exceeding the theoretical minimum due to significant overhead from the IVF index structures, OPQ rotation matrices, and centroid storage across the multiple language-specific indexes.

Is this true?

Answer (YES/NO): NO